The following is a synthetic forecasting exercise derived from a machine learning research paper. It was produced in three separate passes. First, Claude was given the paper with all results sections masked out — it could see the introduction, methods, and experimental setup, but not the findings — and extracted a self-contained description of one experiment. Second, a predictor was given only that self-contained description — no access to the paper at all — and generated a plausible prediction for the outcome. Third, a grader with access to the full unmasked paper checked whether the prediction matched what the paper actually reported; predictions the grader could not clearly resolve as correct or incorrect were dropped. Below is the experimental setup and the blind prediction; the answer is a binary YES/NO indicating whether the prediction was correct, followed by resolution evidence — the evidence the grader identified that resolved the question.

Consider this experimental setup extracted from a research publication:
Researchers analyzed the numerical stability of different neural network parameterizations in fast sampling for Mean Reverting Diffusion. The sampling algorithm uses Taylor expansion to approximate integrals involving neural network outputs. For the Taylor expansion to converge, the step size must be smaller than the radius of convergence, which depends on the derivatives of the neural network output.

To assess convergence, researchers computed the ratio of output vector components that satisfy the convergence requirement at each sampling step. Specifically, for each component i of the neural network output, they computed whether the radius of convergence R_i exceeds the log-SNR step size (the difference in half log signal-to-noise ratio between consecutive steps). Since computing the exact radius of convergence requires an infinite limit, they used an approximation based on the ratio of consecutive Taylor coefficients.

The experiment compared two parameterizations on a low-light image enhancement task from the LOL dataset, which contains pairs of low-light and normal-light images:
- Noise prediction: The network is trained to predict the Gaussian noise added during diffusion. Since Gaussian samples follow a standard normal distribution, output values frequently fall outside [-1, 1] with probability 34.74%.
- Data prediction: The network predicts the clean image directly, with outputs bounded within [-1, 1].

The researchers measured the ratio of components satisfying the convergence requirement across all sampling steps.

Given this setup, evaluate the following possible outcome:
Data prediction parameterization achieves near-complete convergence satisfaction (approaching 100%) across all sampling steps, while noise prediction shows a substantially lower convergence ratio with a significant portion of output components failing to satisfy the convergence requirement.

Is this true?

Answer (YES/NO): YES